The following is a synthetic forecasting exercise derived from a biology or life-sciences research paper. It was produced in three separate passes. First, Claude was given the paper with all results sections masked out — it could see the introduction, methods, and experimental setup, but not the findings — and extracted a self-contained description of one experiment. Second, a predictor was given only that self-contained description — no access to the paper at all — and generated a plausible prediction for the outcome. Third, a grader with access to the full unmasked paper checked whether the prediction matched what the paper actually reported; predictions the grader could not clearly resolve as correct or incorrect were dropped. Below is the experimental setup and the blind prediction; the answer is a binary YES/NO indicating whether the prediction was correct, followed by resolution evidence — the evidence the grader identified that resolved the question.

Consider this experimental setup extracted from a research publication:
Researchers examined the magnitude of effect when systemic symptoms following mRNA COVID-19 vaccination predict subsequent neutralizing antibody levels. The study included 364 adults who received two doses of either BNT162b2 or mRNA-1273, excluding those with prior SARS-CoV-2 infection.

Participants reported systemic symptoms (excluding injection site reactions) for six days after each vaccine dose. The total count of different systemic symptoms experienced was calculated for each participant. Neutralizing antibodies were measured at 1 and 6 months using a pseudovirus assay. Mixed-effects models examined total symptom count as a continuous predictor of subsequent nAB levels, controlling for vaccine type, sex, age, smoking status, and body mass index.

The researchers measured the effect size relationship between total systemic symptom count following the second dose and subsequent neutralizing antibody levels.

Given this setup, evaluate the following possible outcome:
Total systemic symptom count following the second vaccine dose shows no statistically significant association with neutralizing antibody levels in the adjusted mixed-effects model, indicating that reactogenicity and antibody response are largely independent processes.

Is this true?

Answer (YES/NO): NO